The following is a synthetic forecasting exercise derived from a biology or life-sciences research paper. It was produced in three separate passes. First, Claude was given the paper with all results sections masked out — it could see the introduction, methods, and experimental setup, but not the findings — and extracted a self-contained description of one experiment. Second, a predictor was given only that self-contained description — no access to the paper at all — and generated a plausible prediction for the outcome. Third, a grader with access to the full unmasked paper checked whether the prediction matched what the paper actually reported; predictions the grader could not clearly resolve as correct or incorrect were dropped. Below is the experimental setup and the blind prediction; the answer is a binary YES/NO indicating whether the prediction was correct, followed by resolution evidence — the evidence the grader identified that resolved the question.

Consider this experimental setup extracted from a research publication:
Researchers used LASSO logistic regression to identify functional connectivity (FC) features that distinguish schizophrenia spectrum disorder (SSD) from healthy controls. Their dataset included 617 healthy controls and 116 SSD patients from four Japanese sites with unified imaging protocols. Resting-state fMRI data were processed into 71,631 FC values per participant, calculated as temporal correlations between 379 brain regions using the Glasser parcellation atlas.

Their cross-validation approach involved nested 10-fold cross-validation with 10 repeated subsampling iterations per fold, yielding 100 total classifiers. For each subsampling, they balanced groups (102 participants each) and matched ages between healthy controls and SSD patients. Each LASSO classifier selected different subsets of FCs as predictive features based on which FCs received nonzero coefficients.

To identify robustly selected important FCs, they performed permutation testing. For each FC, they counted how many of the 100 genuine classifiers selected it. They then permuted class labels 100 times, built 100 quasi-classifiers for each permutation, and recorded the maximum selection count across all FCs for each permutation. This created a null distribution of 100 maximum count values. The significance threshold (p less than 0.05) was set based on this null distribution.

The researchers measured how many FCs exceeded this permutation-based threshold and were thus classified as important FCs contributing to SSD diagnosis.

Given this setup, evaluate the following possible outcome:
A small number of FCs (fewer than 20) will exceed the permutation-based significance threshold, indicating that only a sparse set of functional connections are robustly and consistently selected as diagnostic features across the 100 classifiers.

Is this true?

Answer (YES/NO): NO